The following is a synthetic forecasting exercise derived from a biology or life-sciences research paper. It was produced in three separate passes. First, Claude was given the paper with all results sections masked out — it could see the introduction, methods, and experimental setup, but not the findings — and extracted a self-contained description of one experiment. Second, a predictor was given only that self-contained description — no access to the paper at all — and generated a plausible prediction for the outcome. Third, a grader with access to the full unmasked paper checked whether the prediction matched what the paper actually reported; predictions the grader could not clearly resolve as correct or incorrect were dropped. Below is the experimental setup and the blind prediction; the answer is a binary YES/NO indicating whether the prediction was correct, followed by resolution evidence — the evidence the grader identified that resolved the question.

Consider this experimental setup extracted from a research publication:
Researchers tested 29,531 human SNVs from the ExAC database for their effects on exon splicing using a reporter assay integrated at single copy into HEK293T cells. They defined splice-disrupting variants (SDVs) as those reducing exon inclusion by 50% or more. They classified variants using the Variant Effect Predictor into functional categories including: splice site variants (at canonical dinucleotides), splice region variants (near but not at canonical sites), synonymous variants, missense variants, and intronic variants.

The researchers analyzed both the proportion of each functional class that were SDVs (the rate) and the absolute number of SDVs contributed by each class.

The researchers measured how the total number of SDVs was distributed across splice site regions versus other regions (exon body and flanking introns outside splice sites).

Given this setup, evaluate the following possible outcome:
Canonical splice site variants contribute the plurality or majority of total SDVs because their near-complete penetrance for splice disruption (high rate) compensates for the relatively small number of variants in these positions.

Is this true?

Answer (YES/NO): NO